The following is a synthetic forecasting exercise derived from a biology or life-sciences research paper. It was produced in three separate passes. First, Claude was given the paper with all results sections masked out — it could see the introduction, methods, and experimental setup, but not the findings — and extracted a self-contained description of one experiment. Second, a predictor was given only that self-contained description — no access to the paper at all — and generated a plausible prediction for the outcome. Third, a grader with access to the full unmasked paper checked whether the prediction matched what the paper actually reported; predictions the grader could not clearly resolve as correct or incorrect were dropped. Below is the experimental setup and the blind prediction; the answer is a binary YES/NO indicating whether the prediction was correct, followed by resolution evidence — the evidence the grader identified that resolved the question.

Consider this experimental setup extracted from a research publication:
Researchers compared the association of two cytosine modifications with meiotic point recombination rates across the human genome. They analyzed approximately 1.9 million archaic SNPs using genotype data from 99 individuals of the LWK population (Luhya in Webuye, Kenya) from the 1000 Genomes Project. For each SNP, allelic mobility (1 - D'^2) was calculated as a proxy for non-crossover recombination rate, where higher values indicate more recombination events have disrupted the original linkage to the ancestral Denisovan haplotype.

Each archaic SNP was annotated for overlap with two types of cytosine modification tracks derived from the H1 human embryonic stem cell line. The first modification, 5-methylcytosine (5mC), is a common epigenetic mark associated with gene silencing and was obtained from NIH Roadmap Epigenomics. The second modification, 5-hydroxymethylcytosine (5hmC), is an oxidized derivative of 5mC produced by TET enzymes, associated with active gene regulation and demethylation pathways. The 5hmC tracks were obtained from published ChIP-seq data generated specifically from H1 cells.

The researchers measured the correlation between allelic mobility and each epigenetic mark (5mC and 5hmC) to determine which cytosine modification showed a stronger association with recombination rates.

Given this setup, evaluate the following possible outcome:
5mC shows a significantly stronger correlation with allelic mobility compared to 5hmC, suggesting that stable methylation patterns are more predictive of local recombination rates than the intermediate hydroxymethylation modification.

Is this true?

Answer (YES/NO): NO